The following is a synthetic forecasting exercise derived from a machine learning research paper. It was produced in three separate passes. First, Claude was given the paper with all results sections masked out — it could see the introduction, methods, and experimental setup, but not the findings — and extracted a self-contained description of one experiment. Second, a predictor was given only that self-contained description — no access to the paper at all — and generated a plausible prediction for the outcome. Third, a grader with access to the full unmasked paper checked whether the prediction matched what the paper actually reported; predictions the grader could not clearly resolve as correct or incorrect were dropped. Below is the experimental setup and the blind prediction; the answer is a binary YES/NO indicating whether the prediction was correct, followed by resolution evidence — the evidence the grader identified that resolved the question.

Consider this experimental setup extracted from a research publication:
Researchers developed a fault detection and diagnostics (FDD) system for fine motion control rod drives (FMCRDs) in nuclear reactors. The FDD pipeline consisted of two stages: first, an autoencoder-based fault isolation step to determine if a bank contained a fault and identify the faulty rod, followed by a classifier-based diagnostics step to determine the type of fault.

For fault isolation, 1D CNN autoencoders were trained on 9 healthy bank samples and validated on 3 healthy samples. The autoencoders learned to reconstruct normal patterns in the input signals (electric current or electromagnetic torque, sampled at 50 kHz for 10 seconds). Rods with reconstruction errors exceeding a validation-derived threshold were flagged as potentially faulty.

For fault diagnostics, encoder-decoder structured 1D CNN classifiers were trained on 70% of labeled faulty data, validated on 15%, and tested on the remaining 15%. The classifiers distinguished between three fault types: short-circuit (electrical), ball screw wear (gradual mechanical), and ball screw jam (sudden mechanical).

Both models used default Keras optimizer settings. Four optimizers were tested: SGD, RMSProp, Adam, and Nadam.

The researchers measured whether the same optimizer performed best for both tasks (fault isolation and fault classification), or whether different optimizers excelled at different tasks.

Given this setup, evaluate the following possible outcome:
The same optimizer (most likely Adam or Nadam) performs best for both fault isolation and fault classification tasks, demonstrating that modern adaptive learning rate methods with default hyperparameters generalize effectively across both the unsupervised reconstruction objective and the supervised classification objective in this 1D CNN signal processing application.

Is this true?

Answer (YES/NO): NO